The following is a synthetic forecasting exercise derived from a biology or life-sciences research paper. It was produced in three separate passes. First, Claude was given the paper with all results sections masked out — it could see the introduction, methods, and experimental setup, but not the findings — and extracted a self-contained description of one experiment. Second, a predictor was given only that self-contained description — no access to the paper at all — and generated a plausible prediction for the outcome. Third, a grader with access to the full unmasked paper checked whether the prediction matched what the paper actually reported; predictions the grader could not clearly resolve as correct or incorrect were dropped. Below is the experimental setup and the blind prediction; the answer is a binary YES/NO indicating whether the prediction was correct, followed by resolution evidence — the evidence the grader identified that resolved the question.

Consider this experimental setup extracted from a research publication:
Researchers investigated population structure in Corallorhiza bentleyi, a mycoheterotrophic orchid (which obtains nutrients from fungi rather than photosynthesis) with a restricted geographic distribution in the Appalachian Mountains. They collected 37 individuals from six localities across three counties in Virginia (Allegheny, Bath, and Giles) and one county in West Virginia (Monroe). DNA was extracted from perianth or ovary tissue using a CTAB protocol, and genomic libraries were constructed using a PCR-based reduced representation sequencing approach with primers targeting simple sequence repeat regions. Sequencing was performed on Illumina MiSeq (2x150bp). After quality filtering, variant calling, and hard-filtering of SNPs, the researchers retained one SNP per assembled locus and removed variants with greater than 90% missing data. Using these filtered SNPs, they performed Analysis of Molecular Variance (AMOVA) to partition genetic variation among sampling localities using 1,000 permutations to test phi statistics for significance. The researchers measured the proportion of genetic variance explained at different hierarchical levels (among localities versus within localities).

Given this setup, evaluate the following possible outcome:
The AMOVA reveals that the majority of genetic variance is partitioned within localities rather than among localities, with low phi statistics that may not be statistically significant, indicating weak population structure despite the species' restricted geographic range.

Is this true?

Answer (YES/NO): NO